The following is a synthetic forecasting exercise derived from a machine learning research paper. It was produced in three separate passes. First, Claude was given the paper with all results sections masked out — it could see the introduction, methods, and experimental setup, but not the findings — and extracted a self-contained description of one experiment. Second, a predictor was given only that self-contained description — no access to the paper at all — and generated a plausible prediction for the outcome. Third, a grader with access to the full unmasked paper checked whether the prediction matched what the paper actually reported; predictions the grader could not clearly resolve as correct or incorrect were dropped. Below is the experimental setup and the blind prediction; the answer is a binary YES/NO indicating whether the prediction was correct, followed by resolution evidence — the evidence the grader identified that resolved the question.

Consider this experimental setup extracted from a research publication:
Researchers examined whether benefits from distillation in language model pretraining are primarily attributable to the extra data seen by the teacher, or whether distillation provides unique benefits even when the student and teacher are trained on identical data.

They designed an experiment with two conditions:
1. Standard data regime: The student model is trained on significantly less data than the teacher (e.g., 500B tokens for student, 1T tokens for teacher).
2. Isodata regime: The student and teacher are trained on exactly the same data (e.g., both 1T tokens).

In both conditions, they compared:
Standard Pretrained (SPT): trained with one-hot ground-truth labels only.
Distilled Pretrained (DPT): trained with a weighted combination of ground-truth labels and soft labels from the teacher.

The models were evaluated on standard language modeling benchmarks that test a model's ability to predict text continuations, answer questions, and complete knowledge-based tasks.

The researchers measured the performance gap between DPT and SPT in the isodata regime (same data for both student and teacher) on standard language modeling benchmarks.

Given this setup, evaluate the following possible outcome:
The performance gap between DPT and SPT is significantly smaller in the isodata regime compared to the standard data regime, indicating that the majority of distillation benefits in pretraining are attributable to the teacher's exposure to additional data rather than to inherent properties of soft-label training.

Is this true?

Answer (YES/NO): NO